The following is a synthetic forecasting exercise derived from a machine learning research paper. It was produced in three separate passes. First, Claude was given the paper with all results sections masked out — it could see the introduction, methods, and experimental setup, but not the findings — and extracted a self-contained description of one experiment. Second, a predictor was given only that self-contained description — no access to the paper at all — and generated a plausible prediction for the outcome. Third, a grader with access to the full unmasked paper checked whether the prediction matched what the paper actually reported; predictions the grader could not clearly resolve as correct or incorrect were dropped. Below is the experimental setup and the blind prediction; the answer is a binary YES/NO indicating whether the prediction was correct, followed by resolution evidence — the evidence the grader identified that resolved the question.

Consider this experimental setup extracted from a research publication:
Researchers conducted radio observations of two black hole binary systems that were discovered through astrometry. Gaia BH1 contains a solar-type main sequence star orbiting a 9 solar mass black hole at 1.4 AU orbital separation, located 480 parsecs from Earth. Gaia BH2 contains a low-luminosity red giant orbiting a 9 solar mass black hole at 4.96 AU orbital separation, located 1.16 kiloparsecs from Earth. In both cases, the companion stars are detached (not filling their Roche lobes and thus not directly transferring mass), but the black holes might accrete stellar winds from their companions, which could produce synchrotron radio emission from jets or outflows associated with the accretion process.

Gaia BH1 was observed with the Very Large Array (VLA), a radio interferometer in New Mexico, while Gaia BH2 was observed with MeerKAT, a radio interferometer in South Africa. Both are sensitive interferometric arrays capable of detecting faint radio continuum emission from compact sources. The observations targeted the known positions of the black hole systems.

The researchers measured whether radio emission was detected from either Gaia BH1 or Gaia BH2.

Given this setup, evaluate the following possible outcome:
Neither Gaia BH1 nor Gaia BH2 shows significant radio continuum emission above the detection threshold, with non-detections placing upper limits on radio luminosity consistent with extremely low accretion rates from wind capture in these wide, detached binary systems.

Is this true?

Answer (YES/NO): YES